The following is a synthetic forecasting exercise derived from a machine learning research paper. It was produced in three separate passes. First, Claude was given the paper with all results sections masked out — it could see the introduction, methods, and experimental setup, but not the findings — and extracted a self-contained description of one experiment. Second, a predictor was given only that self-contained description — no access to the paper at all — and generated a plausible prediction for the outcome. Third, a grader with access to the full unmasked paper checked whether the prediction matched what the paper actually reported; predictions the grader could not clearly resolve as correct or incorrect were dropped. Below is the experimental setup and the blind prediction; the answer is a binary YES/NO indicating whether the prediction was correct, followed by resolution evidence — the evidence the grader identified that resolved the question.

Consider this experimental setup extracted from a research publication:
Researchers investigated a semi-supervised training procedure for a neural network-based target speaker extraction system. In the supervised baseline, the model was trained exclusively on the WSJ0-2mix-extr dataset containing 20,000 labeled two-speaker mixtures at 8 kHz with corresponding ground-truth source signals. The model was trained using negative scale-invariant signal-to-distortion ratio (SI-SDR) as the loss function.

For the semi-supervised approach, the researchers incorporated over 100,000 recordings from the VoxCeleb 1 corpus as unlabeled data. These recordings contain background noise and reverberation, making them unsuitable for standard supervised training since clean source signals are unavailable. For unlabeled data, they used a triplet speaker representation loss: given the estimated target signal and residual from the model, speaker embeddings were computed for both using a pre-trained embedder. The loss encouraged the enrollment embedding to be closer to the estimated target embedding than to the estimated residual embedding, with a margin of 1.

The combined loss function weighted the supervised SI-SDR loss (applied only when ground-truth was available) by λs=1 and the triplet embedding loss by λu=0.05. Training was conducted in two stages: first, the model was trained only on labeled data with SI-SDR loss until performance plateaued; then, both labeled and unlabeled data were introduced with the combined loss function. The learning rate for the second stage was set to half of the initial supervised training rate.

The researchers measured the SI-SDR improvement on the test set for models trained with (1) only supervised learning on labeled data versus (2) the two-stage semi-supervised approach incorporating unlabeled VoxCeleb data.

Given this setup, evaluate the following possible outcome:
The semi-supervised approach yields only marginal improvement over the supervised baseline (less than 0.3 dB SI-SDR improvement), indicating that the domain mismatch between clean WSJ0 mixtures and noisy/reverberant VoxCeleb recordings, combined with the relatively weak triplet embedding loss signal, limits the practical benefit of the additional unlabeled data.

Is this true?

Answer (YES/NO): NO